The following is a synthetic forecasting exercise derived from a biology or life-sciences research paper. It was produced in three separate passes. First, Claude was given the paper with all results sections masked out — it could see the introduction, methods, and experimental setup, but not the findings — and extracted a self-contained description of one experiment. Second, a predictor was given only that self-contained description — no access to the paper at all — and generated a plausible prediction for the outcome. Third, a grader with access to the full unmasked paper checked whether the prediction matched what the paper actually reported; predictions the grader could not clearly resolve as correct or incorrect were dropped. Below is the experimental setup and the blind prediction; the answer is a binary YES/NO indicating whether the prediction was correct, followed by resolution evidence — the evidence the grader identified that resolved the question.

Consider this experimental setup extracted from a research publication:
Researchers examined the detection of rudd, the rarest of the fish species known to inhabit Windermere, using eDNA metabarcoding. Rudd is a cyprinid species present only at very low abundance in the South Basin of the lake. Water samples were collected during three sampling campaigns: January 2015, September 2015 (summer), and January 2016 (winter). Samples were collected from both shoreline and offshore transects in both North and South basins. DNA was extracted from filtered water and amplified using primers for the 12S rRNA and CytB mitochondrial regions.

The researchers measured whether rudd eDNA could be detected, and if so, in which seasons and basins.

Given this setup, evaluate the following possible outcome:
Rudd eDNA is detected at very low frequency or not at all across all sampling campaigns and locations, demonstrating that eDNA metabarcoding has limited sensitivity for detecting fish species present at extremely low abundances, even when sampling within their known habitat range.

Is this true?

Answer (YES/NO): NO